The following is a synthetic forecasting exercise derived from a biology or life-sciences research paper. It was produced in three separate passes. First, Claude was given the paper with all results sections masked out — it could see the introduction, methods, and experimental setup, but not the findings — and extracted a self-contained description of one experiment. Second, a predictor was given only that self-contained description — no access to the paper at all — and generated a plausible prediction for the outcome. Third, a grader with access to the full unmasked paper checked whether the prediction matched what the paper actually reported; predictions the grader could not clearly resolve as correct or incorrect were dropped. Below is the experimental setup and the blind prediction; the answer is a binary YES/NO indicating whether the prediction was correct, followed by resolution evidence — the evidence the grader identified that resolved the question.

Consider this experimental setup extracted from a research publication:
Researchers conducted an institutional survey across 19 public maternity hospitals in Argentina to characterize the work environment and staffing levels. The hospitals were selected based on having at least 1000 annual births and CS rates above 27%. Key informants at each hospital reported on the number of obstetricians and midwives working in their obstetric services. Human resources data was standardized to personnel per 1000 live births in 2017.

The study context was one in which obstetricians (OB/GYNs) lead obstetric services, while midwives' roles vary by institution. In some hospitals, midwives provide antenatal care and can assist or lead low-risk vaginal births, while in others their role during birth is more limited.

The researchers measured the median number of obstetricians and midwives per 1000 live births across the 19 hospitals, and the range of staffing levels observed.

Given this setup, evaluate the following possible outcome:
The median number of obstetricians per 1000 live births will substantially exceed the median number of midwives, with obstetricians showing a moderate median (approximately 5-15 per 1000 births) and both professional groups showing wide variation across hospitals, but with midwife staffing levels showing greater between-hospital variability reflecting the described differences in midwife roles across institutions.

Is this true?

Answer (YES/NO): NO